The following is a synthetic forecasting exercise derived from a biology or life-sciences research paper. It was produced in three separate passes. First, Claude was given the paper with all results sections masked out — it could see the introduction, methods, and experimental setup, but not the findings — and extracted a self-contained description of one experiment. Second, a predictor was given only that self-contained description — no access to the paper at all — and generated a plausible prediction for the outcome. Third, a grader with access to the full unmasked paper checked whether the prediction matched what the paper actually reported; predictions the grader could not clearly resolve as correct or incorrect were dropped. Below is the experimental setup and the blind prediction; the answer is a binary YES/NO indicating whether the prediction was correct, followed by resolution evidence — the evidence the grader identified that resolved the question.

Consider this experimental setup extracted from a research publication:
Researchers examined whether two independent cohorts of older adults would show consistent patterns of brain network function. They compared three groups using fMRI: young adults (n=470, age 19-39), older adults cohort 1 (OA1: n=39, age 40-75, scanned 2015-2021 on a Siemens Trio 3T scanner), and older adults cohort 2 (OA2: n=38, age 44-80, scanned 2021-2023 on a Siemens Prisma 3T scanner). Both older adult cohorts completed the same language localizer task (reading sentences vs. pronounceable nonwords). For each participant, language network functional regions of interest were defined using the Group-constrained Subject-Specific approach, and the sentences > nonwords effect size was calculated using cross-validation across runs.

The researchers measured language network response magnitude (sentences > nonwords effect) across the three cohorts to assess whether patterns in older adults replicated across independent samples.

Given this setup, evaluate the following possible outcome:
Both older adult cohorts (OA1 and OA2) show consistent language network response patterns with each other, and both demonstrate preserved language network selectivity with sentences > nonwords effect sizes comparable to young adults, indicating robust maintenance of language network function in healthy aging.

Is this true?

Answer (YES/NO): NO